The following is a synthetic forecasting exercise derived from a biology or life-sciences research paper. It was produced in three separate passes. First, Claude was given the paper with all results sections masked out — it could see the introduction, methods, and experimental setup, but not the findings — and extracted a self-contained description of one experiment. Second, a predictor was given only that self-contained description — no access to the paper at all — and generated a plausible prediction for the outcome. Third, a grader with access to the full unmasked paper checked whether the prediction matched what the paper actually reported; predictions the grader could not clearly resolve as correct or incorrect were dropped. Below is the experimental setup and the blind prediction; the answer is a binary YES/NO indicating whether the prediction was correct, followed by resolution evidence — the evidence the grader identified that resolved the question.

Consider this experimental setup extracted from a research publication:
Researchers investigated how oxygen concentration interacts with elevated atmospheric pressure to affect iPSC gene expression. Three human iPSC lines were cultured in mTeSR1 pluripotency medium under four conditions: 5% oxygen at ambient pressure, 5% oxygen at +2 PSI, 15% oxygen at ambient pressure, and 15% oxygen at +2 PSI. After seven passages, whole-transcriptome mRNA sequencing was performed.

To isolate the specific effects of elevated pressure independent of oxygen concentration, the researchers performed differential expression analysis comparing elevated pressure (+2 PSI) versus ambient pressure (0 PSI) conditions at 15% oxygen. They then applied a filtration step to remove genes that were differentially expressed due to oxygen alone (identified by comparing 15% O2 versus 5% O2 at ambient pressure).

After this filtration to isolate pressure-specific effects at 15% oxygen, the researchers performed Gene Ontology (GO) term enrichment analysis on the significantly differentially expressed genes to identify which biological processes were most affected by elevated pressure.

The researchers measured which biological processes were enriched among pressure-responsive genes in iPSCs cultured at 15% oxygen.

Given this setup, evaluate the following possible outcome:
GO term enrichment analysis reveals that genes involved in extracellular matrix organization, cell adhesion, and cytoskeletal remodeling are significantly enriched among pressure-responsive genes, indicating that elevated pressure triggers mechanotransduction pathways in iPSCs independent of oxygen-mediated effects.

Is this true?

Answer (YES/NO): NO